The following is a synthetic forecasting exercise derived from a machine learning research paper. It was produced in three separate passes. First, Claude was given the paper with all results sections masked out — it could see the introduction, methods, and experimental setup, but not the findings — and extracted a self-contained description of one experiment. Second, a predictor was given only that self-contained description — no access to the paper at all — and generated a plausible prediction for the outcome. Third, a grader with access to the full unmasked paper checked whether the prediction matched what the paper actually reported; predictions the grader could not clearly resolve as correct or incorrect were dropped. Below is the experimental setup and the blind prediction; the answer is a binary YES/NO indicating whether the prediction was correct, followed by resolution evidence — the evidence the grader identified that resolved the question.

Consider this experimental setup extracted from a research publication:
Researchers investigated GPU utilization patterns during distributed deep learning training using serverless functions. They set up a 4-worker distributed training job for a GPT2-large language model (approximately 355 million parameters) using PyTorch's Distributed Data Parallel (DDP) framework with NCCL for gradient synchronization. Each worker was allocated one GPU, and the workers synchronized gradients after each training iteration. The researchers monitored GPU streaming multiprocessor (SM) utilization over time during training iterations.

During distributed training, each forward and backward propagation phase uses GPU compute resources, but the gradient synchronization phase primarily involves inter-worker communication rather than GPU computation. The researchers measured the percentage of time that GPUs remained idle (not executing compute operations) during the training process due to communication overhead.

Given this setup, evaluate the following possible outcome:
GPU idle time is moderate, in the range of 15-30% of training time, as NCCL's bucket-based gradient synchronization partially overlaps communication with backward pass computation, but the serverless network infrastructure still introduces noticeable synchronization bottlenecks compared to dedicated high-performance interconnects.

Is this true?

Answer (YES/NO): NO